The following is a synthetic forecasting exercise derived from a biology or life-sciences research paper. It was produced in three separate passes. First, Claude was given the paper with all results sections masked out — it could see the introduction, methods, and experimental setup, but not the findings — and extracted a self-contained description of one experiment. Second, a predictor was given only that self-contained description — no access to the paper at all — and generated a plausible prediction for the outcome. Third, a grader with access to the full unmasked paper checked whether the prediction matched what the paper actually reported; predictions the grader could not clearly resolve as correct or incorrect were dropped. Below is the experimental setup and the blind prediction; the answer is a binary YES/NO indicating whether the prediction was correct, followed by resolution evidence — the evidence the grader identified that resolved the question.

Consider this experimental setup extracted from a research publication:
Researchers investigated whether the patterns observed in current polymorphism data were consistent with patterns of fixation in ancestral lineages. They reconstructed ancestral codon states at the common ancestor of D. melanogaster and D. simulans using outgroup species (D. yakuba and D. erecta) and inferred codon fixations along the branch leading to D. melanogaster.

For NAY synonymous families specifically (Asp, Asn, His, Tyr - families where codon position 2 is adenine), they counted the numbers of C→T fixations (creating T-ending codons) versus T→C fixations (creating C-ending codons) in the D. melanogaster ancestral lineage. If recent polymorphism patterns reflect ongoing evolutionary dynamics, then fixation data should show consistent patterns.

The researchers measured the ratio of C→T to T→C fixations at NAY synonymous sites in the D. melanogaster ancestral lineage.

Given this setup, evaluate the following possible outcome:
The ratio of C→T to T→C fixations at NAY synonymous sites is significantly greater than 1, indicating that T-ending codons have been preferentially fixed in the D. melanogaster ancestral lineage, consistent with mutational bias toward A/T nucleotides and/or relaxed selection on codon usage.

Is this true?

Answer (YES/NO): YES